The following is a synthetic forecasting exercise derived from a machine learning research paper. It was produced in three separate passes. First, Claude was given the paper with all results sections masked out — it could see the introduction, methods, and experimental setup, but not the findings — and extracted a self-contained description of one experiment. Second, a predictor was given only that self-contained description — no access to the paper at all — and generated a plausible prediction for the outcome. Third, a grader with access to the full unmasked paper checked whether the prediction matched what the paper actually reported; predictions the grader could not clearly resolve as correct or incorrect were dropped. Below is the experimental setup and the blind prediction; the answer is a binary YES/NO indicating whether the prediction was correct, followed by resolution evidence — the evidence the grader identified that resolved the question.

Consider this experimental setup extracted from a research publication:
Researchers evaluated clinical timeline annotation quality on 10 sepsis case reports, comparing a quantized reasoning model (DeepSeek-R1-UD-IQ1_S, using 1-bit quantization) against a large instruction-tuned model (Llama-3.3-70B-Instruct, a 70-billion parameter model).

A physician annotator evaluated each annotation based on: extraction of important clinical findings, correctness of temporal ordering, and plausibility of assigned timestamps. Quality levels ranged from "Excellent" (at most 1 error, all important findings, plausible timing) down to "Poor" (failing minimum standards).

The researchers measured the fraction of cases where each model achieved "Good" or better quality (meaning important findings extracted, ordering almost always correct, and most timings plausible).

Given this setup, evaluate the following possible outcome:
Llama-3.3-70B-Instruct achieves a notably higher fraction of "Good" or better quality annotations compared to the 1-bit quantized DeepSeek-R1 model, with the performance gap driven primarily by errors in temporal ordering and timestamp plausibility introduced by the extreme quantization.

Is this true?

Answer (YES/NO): NO